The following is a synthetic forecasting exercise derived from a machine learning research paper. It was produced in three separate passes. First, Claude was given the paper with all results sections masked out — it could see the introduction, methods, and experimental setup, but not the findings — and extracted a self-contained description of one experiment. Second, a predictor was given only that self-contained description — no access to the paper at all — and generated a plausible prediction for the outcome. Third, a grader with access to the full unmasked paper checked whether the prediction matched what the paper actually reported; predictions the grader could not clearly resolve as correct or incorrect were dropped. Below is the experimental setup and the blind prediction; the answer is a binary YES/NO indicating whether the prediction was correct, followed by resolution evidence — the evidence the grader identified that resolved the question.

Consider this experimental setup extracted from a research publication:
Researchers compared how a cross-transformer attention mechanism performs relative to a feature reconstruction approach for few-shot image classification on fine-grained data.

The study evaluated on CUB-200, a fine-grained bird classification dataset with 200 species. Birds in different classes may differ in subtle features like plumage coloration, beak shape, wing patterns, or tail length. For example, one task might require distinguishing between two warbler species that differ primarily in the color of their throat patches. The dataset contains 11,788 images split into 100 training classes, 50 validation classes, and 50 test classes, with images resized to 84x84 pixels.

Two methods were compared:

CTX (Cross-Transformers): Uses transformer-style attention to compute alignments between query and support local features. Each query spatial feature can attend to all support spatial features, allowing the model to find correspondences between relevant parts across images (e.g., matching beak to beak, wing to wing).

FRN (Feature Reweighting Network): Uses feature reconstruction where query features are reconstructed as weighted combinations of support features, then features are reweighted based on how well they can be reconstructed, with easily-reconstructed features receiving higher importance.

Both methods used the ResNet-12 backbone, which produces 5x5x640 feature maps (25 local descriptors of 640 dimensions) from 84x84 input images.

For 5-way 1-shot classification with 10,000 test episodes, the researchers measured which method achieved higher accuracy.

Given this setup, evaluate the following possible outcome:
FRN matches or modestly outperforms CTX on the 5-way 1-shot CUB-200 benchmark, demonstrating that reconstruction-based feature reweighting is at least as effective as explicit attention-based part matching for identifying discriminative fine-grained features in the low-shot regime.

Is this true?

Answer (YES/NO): YES